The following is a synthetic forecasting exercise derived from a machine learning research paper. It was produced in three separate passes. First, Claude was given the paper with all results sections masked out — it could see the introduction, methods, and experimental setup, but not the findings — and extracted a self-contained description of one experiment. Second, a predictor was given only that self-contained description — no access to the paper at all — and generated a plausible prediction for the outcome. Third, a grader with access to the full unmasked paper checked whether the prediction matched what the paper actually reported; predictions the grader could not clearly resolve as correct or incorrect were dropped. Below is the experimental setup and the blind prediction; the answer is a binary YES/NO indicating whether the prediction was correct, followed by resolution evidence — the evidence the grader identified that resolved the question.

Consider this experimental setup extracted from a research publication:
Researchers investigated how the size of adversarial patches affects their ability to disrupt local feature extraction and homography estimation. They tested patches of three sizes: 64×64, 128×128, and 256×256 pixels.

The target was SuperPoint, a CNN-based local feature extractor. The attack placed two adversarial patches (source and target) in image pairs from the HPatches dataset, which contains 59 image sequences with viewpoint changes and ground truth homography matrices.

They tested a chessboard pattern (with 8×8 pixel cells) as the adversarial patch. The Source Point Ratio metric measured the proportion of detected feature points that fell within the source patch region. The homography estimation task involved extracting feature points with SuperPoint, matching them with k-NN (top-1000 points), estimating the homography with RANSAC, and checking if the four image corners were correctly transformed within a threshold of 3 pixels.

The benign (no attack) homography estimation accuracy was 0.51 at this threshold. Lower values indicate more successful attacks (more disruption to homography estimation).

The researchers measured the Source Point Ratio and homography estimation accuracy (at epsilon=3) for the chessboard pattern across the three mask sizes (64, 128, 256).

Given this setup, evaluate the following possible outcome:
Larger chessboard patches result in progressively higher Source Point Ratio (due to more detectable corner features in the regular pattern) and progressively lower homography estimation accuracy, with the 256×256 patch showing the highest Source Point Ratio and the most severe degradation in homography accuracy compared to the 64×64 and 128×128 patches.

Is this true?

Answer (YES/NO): YES